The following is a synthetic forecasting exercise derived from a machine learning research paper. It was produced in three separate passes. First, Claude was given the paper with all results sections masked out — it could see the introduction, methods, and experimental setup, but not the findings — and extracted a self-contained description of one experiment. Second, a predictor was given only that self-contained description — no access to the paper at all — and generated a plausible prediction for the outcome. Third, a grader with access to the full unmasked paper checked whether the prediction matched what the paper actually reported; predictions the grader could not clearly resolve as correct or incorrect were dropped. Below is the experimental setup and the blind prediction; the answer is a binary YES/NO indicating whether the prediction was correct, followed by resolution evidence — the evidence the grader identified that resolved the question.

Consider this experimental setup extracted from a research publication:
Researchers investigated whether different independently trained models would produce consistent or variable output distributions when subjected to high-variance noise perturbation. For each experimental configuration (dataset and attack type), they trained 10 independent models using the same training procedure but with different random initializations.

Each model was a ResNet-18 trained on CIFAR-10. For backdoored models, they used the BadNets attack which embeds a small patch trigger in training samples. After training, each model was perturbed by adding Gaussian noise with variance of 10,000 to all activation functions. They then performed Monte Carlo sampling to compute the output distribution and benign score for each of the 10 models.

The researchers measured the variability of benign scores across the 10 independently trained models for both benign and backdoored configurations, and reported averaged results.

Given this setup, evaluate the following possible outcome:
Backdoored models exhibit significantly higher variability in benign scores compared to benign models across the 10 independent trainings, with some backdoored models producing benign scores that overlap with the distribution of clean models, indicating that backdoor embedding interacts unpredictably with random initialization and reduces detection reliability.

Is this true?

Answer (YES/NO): NO